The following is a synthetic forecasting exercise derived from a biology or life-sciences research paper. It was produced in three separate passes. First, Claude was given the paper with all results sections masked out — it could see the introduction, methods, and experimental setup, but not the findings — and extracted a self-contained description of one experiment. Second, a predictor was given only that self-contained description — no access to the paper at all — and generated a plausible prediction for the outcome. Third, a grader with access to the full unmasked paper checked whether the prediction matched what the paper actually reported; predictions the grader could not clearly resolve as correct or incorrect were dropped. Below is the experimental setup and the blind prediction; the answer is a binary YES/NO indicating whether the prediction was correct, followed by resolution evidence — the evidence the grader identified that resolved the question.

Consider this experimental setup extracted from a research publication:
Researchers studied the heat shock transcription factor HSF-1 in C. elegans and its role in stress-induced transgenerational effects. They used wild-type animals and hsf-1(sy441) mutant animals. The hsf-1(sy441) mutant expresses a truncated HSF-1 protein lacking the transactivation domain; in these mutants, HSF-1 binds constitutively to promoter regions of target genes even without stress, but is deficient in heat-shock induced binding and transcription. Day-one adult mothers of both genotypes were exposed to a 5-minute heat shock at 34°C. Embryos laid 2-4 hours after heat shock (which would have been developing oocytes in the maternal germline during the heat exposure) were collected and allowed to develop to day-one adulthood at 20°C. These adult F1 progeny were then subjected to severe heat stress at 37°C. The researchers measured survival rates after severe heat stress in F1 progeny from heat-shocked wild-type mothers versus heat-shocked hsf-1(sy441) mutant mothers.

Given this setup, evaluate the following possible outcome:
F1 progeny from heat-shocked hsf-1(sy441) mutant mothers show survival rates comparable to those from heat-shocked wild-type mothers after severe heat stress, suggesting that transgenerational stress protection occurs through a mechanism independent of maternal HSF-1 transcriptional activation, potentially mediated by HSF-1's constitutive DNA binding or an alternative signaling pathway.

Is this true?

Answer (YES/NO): NO